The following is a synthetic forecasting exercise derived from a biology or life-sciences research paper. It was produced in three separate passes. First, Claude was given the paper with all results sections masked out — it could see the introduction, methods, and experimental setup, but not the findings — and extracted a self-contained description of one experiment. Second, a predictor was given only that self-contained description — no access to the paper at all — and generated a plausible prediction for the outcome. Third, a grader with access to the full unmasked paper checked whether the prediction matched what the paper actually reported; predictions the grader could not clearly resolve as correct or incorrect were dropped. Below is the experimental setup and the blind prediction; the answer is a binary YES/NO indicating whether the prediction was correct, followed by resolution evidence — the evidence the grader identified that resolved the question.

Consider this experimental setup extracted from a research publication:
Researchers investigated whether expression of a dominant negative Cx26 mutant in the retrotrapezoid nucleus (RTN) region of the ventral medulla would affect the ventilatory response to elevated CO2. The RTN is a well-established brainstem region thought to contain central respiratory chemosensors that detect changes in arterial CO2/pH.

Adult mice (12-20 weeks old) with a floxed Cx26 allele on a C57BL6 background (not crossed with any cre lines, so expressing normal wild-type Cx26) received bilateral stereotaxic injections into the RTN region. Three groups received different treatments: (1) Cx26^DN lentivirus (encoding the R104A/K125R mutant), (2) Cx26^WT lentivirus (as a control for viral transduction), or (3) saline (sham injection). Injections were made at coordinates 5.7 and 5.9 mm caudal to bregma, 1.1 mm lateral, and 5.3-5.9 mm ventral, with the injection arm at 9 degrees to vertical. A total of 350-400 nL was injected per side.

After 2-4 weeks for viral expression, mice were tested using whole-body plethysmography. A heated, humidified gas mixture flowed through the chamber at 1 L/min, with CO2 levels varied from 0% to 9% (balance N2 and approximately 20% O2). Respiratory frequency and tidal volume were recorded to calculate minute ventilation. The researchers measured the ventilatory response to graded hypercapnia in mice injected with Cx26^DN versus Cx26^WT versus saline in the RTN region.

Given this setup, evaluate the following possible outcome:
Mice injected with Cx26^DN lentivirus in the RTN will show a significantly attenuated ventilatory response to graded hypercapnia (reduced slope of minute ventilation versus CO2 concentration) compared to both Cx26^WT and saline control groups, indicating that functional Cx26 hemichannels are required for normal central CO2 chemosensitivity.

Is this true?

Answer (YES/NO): NO